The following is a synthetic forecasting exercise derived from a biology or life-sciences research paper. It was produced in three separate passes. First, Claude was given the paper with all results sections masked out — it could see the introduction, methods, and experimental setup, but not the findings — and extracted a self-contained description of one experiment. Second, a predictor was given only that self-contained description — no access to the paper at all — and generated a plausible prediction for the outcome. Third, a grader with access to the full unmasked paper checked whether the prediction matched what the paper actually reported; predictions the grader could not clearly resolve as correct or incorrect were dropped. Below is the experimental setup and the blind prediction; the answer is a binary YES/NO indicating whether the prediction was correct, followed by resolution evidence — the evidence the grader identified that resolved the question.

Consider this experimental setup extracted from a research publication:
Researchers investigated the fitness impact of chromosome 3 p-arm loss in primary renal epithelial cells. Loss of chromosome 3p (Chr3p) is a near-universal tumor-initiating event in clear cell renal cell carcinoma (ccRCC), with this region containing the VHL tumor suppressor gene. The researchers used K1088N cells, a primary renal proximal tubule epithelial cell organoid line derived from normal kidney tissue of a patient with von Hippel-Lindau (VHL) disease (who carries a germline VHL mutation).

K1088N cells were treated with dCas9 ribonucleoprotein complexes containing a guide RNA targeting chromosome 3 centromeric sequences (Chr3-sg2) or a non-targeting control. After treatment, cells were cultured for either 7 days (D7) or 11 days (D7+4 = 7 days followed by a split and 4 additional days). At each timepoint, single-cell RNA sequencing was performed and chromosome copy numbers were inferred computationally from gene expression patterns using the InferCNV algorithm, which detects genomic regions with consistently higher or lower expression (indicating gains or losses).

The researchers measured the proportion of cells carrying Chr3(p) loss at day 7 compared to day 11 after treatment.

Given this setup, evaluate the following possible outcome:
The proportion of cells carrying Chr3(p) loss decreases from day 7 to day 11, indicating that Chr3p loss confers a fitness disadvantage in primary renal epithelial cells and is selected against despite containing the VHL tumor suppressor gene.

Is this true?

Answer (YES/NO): YES